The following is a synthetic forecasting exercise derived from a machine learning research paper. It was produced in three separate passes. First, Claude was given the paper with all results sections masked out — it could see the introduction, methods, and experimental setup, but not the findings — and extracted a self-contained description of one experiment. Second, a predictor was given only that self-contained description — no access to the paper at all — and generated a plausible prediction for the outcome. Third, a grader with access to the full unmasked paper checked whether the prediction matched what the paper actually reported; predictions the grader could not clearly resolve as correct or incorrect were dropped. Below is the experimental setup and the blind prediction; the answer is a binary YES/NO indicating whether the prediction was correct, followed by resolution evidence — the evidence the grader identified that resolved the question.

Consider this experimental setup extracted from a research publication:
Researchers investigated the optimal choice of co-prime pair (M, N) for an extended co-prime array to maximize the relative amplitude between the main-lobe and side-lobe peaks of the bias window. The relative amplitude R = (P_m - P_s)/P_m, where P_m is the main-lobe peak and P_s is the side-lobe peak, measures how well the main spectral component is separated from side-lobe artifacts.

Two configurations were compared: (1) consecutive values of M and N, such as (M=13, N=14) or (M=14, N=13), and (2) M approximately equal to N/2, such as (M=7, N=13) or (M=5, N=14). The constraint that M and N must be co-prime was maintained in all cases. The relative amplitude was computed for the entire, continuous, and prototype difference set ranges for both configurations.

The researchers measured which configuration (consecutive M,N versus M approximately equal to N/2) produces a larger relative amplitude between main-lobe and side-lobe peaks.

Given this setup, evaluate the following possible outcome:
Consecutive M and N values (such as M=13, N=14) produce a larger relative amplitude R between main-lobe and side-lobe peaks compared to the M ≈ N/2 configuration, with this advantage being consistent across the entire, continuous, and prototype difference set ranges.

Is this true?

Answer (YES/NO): NO